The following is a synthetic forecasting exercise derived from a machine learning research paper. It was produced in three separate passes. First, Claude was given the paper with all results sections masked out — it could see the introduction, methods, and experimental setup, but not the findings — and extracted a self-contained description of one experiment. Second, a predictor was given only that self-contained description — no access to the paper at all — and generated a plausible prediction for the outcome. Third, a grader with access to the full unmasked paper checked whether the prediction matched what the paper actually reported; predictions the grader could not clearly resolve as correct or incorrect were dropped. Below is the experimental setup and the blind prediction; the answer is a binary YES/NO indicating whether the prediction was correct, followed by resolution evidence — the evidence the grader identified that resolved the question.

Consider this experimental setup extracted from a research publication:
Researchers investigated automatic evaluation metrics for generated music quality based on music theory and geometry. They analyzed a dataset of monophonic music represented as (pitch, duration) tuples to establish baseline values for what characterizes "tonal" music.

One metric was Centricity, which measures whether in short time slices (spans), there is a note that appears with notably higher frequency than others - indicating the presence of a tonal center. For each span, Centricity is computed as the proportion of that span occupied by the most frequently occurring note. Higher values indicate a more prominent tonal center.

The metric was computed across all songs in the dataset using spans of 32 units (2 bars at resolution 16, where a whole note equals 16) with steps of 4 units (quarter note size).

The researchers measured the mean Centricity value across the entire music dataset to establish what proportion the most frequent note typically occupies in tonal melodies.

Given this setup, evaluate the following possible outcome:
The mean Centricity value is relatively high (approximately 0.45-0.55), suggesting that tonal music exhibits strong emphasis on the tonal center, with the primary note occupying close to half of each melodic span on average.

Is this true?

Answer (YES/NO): NO